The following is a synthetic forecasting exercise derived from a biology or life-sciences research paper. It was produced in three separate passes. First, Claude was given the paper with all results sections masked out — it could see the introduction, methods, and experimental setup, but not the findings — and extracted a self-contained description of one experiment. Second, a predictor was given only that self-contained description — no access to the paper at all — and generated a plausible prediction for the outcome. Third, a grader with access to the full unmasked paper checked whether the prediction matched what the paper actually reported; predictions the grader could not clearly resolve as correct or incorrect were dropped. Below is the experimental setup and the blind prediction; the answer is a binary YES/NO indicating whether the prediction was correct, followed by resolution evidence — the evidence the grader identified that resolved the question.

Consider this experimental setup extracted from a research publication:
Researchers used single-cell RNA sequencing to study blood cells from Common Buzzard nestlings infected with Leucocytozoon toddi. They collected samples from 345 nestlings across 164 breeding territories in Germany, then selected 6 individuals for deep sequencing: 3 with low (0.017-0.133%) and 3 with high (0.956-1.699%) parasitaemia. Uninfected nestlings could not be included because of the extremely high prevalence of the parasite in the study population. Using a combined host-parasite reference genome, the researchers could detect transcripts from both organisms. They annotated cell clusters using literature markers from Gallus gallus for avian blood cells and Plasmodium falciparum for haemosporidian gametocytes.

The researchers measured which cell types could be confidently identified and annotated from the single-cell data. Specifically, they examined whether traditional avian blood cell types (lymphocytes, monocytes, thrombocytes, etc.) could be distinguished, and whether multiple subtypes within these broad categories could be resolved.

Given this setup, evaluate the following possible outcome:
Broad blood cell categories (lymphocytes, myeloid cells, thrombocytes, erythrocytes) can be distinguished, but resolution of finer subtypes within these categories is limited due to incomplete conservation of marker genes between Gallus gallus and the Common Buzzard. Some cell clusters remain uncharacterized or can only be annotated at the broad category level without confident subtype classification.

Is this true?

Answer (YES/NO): NO